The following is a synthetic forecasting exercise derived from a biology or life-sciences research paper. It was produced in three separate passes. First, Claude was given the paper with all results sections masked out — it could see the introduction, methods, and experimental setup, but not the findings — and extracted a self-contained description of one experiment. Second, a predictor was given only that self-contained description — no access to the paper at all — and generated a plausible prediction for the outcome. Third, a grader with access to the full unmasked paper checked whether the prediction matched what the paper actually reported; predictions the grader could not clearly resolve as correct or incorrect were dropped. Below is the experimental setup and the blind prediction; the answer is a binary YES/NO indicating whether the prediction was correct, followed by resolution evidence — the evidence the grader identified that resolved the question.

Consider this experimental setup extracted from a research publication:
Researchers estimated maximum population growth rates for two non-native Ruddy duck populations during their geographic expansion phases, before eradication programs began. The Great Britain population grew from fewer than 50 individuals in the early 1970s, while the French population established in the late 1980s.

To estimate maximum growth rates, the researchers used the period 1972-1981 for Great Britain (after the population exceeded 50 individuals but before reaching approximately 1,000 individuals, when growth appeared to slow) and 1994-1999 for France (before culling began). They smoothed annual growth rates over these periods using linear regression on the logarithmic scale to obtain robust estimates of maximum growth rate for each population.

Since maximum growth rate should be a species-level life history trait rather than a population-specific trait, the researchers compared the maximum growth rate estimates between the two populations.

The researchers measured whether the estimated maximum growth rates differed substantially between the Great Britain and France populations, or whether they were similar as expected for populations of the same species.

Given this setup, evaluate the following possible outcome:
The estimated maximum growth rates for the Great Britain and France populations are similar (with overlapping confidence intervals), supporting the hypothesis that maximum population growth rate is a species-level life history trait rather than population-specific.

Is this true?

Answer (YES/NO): YES